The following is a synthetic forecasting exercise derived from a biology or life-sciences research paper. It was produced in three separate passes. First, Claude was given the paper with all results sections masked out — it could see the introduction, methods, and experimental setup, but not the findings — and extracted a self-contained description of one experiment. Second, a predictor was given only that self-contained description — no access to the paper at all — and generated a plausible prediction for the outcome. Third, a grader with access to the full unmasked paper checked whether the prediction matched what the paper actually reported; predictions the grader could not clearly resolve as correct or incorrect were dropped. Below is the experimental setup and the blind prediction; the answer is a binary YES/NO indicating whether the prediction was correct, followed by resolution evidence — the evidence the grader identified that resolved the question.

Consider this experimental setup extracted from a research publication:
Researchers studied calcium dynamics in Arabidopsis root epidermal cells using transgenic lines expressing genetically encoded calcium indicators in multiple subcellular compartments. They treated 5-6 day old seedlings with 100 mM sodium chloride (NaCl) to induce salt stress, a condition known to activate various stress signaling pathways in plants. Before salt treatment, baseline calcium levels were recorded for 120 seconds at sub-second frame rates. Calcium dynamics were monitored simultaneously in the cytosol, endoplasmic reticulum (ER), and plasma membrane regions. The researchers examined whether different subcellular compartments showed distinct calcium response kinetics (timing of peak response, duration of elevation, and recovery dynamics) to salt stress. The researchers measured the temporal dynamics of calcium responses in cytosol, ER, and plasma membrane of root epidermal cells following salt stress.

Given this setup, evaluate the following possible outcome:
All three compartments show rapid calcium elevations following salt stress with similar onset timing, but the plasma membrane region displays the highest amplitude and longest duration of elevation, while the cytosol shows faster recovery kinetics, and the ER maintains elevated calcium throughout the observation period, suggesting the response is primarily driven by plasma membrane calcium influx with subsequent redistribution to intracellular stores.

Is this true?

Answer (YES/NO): NO